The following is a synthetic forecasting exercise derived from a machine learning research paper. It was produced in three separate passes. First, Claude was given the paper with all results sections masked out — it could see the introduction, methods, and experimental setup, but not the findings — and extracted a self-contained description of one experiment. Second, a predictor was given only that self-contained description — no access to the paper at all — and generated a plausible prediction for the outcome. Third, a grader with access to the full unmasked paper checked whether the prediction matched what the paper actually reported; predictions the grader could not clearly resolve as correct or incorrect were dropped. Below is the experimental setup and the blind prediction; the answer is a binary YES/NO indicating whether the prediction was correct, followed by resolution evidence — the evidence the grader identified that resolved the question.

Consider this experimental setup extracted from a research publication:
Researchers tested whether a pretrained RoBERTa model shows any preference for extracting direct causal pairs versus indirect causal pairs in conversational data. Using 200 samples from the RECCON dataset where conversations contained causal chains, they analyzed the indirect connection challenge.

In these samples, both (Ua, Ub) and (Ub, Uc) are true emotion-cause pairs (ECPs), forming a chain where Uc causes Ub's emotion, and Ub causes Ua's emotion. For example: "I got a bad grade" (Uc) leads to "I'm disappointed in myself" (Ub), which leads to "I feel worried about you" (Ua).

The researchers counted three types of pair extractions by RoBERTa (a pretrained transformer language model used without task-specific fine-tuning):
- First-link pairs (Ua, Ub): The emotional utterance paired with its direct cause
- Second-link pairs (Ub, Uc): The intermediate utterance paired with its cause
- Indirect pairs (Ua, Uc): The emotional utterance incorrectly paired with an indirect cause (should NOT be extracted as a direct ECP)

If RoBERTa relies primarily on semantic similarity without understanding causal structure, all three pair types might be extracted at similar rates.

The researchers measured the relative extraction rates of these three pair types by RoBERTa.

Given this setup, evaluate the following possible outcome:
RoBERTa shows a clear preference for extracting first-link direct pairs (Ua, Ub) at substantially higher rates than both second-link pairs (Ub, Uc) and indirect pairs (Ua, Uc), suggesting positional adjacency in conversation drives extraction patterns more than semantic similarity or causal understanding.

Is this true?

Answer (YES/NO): NO